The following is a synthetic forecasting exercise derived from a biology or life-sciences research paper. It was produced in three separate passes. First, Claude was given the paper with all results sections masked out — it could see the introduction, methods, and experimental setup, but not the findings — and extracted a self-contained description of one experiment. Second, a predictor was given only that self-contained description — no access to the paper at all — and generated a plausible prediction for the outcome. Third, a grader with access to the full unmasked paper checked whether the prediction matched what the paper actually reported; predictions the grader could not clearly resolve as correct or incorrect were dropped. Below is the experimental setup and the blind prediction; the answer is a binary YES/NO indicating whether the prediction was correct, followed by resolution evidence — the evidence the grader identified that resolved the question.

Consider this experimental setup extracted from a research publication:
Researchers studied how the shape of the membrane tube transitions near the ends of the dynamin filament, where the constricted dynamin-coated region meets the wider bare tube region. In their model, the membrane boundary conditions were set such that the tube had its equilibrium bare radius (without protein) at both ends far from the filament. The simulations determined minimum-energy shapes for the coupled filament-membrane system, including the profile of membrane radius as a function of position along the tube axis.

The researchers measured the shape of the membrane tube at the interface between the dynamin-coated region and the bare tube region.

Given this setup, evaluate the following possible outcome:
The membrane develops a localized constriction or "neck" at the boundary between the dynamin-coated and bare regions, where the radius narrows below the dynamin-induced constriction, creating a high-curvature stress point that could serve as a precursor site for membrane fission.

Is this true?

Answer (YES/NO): NO